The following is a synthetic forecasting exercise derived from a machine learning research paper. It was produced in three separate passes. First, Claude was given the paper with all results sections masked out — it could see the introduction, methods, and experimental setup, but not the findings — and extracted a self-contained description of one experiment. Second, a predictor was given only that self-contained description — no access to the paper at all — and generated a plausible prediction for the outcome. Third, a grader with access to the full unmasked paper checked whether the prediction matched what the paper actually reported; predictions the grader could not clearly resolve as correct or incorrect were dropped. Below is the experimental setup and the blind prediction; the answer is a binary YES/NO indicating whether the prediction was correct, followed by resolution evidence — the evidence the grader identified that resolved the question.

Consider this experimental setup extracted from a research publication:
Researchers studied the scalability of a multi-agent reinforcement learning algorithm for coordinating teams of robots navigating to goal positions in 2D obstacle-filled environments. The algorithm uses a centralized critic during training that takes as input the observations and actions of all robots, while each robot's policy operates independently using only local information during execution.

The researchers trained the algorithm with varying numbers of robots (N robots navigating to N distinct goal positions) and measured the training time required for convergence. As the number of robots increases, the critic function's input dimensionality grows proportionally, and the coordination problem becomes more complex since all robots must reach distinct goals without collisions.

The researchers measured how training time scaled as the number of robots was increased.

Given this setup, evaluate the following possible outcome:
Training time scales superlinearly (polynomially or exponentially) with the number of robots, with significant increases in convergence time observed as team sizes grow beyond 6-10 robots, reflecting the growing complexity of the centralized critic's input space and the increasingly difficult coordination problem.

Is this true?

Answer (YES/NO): YES